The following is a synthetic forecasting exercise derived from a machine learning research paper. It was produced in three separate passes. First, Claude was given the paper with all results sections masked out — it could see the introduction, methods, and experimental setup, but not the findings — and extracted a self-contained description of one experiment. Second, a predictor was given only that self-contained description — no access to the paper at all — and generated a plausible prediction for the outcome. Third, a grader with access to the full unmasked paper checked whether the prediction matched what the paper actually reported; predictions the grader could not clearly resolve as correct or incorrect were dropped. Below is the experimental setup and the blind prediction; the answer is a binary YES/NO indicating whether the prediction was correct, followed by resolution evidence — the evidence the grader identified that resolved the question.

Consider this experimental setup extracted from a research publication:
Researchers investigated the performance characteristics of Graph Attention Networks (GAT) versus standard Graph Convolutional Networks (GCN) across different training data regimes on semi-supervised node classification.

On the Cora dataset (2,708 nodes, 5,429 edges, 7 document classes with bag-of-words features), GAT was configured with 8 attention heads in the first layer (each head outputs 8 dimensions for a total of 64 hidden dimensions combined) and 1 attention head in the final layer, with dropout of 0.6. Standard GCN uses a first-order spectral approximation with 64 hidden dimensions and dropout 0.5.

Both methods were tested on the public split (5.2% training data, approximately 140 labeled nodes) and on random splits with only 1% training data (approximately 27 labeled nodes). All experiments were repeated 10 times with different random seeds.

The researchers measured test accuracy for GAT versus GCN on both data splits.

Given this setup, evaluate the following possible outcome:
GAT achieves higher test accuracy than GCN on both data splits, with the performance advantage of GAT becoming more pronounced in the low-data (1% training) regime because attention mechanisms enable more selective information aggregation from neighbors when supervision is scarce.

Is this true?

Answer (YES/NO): NO